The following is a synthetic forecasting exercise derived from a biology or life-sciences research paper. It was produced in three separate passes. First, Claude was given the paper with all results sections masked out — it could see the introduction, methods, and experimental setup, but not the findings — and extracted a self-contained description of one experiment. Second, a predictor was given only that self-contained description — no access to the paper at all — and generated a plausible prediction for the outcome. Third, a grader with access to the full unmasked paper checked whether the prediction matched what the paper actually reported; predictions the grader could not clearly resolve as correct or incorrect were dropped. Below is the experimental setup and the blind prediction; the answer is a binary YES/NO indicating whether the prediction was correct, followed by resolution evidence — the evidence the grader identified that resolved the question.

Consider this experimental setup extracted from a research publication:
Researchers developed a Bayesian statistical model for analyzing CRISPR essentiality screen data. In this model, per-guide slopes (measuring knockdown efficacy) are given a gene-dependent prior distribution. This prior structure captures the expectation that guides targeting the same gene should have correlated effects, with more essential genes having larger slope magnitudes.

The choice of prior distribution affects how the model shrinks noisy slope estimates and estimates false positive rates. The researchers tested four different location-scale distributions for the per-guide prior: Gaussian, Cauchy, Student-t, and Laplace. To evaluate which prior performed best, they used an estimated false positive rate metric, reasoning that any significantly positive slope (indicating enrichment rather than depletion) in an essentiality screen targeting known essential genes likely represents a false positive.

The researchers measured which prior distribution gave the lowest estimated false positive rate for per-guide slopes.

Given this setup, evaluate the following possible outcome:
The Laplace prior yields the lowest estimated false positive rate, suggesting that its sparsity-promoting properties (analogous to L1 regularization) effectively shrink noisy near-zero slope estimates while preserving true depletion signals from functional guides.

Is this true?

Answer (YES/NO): YES